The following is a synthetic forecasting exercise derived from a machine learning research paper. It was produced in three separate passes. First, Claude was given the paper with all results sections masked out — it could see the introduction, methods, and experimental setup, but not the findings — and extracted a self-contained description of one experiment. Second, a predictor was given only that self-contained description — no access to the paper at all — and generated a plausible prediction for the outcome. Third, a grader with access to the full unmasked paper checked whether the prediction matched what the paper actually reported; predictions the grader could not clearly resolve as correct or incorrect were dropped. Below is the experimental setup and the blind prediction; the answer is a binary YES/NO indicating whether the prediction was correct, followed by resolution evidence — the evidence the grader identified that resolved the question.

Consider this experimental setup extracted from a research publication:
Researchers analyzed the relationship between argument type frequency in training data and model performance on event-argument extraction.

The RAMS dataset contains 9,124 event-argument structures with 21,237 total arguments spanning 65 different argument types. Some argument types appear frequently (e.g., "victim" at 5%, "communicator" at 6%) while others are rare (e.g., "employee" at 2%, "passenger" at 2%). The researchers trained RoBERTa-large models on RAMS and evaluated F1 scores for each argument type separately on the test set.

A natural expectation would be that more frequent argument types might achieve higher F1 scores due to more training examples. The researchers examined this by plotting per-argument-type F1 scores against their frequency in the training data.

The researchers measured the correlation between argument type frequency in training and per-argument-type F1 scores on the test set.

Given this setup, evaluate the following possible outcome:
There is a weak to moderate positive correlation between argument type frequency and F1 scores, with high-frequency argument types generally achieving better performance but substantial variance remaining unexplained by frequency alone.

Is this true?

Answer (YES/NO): NO